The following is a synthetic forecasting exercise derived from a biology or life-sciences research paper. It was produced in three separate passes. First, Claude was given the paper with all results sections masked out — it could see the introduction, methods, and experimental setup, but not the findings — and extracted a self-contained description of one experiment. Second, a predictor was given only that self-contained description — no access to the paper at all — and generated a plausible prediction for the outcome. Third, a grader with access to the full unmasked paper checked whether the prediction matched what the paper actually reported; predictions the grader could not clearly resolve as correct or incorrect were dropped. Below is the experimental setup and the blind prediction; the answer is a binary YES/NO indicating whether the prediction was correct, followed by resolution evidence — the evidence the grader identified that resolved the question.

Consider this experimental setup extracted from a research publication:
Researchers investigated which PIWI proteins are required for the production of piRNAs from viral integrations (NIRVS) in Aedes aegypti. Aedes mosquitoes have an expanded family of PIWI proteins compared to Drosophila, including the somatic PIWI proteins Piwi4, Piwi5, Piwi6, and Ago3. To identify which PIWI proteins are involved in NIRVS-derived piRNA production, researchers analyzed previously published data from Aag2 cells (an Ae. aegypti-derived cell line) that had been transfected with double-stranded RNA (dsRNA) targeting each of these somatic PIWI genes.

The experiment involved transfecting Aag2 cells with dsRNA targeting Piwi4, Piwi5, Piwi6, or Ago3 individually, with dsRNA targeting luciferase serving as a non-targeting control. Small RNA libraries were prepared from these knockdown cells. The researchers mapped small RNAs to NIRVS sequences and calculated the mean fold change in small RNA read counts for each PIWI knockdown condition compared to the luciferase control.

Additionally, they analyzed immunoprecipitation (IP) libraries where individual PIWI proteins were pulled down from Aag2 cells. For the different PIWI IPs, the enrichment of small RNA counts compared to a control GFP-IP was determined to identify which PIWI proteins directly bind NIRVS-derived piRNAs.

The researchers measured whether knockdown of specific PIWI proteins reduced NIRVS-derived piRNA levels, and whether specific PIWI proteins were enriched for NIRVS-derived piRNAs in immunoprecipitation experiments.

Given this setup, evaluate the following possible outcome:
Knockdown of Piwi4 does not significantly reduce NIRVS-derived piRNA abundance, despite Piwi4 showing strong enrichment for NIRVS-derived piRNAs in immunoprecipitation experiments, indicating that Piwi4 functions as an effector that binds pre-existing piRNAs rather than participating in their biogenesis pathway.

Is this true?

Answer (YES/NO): NO